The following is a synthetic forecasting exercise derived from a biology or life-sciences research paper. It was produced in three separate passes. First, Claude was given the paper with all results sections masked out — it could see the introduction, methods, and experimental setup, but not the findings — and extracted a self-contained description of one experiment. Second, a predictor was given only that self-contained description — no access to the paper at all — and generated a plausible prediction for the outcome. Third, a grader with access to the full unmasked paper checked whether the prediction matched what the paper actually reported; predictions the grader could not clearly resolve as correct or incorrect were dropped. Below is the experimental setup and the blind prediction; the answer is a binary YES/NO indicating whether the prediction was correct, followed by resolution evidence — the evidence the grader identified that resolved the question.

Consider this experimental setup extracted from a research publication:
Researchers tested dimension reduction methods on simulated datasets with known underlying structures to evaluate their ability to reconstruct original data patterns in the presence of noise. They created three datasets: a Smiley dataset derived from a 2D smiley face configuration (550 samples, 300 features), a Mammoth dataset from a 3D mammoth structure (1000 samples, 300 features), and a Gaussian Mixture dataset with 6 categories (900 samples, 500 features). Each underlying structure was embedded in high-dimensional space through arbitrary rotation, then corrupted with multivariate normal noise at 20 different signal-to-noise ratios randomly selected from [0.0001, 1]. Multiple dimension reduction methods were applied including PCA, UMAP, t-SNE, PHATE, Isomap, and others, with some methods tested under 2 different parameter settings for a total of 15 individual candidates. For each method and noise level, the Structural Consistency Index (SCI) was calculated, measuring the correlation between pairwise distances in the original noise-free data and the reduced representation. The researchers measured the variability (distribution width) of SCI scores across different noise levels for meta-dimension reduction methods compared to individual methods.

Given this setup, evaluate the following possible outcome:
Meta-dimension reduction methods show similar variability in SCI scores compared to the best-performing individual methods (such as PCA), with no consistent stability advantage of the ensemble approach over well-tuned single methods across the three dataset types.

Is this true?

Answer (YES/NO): NO